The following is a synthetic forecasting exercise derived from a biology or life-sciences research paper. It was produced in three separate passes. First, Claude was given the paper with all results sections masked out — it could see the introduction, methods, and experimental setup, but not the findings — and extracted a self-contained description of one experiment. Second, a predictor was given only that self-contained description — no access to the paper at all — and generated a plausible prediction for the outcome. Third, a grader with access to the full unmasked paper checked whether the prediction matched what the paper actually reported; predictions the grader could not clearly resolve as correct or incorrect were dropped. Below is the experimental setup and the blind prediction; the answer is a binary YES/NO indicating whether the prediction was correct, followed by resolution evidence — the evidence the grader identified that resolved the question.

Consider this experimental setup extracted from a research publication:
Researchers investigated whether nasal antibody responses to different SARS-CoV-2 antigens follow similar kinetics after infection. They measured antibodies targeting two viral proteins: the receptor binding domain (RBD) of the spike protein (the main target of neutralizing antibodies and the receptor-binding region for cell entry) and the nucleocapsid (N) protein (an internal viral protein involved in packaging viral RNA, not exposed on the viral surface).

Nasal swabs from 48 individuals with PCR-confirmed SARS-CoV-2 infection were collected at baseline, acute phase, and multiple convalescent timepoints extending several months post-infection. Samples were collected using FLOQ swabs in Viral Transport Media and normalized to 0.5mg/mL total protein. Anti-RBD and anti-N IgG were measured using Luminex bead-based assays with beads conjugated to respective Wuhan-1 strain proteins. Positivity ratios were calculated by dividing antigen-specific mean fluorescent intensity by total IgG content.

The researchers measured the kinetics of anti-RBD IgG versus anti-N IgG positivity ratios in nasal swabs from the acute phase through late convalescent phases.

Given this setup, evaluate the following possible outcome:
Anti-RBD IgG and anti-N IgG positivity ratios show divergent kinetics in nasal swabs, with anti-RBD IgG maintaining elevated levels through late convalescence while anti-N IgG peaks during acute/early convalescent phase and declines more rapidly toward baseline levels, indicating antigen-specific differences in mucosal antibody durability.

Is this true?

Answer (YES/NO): NO